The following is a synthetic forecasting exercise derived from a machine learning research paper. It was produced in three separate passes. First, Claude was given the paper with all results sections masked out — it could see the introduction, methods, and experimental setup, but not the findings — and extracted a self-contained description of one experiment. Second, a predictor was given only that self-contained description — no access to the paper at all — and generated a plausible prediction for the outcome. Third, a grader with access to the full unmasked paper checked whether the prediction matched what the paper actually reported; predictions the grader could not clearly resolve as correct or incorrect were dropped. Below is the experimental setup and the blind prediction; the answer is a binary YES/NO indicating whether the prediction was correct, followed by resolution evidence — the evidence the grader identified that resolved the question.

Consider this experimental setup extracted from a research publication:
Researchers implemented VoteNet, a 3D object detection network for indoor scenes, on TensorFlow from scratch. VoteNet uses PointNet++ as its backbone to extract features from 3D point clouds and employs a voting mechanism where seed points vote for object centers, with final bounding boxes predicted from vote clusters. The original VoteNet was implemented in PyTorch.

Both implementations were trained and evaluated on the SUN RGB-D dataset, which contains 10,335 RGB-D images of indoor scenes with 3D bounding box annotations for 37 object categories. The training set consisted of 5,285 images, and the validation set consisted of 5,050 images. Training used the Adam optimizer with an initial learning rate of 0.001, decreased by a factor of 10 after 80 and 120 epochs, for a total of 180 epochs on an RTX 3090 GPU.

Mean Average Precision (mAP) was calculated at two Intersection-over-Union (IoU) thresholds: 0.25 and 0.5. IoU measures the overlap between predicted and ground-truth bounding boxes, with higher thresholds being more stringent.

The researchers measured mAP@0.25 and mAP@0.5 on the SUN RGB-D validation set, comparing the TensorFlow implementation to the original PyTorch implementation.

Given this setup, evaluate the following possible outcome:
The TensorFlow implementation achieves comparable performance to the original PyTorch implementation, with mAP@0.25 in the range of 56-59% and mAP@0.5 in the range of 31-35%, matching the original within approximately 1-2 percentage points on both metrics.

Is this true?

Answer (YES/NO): YES